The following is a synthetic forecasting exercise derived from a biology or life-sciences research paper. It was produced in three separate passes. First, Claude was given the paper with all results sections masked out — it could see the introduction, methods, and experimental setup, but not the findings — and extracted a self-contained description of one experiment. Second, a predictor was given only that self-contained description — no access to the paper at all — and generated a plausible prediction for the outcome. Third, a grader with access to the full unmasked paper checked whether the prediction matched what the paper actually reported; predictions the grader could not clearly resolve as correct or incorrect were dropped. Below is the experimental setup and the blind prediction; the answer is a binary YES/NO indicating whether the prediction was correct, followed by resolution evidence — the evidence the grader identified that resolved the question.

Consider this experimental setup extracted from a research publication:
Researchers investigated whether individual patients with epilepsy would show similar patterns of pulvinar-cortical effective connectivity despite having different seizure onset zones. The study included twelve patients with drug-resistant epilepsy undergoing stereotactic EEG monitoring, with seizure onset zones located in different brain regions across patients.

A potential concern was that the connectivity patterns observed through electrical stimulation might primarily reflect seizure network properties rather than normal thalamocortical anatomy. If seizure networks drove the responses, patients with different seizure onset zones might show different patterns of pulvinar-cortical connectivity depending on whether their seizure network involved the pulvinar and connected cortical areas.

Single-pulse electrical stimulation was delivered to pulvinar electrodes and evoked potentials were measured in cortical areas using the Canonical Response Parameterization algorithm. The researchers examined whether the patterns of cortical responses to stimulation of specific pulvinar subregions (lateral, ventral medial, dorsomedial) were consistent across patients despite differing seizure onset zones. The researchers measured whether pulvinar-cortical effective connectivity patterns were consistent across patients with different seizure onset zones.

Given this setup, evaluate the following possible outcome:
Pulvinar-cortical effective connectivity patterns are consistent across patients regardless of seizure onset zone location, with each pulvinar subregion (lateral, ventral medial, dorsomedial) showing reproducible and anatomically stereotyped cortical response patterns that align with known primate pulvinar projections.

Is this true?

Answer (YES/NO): YES